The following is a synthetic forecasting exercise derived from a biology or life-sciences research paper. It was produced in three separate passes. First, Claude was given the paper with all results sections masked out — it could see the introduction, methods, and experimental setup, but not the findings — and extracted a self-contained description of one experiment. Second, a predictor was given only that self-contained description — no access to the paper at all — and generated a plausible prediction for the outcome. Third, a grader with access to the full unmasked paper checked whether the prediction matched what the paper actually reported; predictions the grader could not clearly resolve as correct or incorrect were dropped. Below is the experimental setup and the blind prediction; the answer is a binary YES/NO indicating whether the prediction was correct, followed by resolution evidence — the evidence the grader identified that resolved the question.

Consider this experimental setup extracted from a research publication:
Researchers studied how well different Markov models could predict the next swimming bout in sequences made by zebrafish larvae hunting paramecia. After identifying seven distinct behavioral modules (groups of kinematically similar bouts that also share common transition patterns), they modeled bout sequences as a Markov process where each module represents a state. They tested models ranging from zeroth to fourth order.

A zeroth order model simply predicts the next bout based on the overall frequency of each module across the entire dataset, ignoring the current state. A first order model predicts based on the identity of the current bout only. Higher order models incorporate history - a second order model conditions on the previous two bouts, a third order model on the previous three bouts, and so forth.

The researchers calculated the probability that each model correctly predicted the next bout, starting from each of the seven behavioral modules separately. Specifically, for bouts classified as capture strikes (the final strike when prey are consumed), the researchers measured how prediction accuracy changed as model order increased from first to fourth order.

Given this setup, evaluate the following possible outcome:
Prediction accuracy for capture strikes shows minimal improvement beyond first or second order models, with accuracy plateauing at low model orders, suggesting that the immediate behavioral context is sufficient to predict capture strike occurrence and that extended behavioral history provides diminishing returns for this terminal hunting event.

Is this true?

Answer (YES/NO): YES